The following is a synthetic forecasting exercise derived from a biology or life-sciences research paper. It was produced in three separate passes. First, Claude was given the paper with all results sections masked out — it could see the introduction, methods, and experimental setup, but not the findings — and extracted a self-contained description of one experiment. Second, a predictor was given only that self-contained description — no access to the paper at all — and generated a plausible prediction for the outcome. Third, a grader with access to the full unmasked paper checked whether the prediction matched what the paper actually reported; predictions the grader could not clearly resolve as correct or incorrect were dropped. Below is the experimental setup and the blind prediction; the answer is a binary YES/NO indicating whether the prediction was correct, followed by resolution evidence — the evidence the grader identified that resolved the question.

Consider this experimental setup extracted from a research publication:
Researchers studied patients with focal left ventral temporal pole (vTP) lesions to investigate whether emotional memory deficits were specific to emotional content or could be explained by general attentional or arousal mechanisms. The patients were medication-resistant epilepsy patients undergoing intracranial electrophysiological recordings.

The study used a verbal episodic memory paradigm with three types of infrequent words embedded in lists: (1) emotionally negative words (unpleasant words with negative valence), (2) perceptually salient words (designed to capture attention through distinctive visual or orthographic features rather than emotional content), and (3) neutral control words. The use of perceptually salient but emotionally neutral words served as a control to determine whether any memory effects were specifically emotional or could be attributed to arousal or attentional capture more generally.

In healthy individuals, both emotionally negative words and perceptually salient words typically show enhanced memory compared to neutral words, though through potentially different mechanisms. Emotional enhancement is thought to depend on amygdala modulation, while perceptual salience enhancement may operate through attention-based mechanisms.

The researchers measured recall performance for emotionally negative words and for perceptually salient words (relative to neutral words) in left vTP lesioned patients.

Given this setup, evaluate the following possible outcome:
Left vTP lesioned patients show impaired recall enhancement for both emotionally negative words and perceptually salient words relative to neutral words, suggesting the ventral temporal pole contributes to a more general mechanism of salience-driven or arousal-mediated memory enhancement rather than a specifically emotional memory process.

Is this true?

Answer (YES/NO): NO